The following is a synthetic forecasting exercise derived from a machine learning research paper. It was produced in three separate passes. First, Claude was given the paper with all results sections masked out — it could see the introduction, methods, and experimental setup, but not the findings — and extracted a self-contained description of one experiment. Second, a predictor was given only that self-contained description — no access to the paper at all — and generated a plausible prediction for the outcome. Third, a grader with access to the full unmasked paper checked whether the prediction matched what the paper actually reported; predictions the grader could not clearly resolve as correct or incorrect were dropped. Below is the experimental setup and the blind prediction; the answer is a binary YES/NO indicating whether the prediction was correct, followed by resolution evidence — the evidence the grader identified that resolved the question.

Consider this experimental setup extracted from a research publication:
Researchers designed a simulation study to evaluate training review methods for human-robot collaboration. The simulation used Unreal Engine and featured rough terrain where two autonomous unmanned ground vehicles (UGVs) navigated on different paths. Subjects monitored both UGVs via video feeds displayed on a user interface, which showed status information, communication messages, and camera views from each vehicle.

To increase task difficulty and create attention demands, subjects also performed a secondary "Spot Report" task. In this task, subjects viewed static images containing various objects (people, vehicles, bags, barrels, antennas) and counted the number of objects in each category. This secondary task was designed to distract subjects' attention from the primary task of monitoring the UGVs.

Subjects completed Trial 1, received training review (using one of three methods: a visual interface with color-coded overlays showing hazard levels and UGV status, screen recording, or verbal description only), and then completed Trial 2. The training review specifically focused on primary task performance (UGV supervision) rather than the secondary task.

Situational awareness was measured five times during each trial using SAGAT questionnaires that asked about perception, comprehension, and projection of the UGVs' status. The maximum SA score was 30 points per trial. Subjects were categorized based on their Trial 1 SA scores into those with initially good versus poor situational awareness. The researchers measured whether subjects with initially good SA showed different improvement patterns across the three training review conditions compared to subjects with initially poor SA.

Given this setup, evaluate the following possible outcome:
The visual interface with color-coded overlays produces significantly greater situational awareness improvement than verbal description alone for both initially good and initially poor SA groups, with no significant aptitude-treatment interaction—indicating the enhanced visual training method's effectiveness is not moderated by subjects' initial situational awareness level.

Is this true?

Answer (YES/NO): NO